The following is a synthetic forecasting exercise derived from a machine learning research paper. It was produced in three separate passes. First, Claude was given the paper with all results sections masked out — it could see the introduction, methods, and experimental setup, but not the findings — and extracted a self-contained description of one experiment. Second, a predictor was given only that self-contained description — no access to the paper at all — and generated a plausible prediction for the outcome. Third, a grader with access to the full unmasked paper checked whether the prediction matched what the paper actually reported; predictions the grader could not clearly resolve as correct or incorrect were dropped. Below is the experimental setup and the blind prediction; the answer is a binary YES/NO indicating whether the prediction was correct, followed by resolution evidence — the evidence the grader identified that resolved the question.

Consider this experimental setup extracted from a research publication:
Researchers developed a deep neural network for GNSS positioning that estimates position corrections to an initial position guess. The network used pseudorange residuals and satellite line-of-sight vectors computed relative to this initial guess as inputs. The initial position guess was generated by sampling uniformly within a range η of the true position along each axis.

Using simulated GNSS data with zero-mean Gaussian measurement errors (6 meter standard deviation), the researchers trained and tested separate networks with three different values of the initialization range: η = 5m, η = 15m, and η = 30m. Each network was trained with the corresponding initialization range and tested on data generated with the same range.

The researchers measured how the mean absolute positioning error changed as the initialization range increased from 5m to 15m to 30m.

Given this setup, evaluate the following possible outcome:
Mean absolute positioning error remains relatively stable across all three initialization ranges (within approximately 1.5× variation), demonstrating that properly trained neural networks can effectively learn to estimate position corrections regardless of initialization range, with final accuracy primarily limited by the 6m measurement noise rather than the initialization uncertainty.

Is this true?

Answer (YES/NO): NO